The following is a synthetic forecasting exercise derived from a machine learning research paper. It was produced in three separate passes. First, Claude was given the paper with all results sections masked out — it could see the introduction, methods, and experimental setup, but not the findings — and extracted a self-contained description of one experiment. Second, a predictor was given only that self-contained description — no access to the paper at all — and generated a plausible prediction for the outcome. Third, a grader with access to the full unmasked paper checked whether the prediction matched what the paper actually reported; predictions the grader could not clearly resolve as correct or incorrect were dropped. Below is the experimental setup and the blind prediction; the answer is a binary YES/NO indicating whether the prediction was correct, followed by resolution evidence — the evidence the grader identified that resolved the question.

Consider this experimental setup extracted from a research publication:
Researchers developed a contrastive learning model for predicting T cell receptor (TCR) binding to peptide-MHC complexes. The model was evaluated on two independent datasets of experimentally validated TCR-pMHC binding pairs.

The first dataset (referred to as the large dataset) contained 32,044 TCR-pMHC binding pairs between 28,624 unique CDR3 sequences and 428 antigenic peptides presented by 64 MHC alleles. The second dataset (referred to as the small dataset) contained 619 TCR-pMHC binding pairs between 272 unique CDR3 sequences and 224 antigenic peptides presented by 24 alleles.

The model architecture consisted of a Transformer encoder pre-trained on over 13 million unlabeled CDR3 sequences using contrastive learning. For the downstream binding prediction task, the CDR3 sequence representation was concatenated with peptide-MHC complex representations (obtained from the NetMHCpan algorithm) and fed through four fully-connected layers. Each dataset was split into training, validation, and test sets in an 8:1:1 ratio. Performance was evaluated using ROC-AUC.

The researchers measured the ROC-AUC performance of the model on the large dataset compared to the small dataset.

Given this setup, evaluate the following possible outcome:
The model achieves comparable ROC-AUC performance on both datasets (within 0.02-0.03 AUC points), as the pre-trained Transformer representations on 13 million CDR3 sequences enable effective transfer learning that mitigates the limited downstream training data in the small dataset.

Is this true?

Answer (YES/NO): NO